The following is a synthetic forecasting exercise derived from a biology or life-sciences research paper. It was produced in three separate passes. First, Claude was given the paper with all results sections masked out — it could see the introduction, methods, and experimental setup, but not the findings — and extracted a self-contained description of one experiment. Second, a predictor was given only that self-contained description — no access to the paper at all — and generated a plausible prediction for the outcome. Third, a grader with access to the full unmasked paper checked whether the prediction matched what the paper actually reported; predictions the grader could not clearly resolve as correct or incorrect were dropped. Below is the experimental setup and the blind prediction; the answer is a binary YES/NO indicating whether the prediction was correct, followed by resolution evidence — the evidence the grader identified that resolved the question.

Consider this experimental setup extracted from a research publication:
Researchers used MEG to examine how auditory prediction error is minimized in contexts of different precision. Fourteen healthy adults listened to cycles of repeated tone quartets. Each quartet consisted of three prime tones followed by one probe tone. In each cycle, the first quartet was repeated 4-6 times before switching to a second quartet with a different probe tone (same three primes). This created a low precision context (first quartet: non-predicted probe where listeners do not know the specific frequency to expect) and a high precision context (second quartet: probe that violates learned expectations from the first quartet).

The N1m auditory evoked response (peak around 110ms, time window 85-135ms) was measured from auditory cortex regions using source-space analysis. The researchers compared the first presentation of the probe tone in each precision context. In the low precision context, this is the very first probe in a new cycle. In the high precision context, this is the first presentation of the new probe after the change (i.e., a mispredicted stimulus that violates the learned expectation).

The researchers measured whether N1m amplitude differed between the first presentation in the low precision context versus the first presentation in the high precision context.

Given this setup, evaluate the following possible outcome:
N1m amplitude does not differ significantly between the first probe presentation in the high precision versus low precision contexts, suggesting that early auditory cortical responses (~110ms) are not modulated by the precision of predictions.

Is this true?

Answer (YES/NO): YES